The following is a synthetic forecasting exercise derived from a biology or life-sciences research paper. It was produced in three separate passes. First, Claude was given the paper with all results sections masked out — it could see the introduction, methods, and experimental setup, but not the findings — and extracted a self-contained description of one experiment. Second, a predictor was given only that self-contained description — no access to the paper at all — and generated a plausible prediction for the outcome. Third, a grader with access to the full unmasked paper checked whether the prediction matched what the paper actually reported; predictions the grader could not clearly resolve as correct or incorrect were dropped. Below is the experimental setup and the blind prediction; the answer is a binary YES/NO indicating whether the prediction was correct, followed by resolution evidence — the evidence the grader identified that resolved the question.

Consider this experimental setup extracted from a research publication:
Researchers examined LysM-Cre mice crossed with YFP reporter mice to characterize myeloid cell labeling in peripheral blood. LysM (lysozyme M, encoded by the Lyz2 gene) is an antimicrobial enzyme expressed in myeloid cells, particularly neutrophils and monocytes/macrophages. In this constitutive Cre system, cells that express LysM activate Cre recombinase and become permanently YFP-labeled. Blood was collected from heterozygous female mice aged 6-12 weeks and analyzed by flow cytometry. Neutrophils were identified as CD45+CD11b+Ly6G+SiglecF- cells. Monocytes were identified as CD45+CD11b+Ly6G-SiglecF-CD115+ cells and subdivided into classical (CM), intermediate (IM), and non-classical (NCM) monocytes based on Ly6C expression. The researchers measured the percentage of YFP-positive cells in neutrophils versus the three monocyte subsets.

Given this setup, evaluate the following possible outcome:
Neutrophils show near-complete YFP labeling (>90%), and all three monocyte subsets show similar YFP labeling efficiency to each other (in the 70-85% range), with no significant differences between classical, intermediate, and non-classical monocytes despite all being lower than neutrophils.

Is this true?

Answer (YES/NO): NO